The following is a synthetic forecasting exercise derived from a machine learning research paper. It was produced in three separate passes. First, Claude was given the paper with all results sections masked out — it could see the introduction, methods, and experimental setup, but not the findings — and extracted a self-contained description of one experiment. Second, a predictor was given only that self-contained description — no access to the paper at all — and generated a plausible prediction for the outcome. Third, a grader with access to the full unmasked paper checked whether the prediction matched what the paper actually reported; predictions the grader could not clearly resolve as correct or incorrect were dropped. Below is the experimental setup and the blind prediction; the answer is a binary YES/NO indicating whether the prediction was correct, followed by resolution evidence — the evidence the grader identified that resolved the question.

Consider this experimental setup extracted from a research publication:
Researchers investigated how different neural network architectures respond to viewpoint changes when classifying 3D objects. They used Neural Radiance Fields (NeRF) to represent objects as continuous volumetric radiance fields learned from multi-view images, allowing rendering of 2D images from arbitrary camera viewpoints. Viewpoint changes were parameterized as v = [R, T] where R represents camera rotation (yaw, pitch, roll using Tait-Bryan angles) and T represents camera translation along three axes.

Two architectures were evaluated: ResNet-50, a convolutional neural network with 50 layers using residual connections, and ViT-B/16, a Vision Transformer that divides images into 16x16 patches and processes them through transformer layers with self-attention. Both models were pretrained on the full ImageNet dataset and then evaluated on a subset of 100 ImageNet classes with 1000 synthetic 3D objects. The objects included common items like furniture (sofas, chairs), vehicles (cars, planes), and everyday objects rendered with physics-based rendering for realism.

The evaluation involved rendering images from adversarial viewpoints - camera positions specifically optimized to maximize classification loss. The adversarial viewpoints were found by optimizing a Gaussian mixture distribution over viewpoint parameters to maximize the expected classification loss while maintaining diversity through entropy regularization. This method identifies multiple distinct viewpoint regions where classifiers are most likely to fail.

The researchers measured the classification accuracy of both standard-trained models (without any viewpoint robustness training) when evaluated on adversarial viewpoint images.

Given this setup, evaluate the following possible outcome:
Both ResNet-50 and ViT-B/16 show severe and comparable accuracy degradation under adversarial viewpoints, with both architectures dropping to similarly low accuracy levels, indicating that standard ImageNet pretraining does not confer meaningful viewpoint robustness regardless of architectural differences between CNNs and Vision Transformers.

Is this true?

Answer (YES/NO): NO